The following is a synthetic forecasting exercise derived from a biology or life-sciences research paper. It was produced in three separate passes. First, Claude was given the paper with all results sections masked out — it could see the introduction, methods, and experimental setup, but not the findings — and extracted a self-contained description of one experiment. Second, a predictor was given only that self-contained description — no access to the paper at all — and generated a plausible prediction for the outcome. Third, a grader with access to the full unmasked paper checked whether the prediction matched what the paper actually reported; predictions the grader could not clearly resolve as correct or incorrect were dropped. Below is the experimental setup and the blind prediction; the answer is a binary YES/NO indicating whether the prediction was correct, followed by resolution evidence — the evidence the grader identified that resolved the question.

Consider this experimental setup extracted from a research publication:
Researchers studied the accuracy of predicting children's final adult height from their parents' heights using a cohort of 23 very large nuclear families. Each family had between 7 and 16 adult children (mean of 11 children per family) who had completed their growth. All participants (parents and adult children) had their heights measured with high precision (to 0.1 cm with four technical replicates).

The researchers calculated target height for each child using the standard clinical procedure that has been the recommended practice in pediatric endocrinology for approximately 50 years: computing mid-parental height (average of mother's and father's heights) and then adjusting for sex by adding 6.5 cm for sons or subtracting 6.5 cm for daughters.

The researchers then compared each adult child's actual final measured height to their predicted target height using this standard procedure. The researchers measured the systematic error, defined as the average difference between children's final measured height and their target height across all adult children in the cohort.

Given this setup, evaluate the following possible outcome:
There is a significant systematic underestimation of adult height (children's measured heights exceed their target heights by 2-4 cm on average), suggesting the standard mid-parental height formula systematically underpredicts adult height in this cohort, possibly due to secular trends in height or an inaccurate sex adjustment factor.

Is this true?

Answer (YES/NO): YES